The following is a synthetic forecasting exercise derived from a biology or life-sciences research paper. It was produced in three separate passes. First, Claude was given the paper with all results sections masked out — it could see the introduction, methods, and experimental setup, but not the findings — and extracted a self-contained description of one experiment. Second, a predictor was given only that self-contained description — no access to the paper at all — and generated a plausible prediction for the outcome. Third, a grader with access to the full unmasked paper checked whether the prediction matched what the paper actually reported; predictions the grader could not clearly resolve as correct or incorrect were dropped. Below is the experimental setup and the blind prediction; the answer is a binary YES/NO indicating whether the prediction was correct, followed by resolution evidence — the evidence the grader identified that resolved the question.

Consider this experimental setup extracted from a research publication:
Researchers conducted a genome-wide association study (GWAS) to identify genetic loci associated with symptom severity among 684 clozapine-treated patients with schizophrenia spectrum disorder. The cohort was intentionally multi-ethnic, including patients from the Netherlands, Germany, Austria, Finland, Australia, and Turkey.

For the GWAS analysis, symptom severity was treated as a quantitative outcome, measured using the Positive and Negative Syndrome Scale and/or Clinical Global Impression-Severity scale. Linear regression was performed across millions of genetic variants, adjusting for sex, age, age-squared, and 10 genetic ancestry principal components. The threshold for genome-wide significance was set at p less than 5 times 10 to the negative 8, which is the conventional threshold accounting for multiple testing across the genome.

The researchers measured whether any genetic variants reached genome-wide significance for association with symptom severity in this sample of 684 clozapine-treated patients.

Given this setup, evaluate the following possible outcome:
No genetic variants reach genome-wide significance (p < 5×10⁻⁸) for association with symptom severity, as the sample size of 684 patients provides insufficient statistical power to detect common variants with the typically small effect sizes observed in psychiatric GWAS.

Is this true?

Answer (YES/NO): YES